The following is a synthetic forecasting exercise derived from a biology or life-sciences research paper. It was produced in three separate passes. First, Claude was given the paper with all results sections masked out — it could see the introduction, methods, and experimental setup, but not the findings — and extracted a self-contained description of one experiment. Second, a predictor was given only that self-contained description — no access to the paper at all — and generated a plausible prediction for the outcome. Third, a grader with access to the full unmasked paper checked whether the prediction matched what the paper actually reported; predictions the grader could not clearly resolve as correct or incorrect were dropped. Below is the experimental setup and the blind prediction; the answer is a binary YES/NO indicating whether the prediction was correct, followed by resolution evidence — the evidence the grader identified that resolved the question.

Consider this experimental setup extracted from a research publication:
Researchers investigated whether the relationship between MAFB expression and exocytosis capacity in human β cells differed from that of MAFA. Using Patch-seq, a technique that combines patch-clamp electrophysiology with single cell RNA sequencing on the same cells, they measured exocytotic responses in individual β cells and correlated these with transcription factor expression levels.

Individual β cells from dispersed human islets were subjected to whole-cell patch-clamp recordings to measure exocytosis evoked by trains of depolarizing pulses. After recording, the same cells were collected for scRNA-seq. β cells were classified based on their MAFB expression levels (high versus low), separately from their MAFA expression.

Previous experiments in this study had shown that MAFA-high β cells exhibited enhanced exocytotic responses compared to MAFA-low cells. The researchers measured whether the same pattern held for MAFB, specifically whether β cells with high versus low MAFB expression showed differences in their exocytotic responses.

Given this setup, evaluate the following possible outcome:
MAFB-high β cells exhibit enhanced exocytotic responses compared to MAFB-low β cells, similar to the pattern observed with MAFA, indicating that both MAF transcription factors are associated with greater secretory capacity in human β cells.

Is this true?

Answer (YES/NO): NO